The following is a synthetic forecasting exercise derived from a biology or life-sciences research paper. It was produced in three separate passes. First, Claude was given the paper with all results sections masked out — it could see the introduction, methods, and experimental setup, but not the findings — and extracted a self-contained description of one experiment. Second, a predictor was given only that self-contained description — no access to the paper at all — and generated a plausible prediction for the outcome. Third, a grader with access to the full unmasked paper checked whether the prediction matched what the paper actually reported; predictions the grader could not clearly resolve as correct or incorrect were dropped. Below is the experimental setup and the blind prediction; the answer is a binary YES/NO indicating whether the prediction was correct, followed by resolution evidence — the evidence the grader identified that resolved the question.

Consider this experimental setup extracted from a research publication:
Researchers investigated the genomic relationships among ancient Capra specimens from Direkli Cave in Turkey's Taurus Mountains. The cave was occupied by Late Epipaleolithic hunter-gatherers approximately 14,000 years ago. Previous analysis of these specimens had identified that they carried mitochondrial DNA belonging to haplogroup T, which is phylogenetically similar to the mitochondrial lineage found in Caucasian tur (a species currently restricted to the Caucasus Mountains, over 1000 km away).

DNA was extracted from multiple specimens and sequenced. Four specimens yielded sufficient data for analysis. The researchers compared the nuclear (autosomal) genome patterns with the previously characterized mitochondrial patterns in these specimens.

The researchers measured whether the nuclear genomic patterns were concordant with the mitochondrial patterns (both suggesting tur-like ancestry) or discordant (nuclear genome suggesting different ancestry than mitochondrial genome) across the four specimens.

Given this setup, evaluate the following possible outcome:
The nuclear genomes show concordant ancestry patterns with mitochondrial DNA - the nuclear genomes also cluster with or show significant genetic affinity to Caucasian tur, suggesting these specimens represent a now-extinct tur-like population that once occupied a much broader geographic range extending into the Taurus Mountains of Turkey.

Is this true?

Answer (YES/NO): NO